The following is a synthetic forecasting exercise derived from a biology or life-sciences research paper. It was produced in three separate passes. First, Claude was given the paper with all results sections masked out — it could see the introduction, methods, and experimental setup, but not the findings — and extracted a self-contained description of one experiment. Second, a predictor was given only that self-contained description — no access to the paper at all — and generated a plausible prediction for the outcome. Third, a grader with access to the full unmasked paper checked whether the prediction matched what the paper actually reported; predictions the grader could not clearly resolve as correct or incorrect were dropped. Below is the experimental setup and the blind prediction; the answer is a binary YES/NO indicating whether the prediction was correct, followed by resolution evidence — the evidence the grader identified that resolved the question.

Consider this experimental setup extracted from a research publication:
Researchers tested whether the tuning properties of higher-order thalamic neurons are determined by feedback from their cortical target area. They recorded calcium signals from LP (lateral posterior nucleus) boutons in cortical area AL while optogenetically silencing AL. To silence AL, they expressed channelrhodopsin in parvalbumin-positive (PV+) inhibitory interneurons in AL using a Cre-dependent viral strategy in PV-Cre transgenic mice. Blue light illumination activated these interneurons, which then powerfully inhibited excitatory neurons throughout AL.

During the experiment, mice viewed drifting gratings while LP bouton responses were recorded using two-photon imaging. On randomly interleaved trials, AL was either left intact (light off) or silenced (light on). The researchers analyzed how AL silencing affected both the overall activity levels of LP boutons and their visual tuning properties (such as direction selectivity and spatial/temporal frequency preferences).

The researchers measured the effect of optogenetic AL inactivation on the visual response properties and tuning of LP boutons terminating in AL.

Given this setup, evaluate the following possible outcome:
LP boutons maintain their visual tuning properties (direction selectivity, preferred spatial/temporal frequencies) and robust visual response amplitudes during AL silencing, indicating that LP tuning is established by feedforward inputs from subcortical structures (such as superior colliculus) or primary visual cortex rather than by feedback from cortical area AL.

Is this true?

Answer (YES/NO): NO